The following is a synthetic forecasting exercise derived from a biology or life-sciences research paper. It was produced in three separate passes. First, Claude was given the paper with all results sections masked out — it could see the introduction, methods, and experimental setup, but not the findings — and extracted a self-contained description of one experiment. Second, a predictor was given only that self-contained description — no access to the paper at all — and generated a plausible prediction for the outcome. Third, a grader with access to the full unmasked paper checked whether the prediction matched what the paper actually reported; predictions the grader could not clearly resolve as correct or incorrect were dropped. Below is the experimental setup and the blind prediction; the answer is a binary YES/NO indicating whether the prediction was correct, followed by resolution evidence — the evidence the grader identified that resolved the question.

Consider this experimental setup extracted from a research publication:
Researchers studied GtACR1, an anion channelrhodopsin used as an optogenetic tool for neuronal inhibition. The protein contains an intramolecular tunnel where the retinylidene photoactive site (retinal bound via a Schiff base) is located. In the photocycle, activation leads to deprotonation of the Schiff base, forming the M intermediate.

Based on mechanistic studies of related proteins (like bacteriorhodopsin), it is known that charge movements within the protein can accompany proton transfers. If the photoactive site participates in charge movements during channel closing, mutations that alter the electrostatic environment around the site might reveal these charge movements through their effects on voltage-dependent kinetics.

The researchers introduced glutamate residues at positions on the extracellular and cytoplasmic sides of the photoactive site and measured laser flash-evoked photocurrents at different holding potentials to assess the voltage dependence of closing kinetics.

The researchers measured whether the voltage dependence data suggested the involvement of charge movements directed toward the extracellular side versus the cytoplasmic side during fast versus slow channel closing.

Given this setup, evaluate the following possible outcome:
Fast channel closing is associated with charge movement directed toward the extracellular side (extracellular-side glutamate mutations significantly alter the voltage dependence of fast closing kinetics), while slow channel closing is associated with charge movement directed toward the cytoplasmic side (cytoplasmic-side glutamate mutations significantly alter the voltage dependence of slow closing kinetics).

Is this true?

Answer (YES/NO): NO